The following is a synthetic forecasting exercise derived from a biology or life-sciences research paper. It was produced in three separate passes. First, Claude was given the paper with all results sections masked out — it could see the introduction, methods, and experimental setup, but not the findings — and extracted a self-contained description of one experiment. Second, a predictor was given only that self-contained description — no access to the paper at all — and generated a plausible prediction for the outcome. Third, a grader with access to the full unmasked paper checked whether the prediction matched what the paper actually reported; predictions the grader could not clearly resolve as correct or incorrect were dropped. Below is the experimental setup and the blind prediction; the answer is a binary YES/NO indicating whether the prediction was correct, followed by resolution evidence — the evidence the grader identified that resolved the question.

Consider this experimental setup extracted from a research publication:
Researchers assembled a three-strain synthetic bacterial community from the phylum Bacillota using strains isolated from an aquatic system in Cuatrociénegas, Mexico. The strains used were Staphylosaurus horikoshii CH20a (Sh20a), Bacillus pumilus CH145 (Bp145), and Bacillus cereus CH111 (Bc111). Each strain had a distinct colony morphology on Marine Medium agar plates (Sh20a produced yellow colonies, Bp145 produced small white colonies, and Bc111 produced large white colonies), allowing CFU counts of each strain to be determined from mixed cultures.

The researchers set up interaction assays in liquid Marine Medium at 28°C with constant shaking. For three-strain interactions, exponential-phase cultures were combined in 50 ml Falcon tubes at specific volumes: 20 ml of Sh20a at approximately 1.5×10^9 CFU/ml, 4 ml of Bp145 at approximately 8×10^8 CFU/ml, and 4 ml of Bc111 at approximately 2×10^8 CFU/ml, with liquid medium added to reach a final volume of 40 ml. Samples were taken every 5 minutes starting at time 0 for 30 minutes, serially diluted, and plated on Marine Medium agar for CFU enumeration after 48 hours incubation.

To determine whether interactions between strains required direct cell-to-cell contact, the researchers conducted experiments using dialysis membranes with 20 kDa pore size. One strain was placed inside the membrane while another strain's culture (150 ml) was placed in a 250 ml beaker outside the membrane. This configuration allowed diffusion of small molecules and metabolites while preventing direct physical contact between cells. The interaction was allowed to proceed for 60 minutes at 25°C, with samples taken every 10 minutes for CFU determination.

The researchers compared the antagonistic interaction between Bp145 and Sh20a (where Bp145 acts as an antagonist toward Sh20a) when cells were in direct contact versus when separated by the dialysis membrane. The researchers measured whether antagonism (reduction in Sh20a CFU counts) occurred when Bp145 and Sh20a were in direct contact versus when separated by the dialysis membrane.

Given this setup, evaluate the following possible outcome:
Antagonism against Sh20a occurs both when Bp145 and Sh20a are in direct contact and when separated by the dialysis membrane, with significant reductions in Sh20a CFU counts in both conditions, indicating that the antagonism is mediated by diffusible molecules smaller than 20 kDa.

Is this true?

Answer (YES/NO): YES